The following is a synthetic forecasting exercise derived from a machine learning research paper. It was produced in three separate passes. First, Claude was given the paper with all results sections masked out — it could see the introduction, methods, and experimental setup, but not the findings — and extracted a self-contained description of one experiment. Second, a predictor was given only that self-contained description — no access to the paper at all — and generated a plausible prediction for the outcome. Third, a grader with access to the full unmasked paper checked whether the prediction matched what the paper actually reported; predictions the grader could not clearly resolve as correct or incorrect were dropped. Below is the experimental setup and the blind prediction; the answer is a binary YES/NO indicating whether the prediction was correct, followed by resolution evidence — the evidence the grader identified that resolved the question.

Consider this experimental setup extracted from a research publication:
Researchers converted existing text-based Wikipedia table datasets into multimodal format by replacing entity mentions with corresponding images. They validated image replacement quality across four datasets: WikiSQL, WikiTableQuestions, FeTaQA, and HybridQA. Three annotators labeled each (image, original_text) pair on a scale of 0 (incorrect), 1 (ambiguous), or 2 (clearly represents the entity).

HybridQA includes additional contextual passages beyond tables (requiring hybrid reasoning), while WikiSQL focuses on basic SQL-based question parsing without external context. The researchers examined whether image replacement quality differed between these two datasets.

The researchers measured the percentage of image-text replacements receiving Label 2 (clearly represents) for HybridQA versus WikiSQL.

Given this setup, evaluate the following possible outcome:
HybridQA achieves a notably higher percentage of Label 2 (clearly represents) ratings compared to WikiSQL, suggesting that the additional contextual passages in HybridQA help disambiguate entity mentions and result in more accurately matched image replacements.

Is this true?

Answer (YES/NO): NO